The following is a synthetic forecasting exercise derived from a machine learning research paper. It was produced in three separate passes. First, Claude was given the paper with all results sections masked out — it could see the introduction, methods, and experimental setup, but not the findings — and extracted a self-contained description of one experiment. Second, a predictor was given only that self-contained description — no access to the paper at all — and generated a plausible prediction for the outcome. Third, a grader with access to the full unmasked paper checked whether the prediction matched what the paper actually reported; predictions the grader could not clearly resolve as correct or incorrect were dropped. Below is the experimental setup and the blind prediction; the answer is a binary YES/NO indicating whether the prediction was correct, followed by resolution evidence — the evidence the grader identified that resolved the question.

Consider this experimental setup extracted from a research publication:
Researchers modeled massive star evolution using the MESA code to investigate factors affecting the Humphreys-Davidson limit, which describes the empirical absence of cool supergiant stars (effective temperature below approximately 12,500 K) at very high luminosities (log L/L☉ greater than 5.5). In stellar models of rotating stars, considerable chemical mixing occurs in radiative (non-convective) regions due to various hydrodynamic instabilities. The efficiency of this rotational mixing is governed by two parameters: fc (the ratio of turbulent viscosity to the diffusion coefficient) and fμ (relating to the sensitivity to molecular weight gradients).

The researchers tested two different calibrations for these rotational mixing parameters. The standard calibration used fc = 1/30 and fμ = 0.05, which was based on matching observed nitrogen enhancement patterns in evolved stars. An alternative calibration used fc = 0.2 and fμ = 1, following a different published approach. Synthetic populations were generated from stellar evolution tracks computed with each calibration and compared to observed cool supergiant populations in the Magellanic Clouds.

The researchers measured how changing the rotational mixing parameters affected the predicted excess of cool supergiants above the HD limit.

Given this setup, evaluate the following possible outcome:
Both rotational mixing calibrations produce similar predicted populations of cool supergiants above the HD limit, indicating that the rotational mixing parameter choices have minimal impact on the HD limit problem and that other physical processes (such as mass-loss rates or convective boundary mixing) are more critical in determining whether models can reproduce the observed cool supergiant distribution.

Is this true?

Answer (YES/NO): YES